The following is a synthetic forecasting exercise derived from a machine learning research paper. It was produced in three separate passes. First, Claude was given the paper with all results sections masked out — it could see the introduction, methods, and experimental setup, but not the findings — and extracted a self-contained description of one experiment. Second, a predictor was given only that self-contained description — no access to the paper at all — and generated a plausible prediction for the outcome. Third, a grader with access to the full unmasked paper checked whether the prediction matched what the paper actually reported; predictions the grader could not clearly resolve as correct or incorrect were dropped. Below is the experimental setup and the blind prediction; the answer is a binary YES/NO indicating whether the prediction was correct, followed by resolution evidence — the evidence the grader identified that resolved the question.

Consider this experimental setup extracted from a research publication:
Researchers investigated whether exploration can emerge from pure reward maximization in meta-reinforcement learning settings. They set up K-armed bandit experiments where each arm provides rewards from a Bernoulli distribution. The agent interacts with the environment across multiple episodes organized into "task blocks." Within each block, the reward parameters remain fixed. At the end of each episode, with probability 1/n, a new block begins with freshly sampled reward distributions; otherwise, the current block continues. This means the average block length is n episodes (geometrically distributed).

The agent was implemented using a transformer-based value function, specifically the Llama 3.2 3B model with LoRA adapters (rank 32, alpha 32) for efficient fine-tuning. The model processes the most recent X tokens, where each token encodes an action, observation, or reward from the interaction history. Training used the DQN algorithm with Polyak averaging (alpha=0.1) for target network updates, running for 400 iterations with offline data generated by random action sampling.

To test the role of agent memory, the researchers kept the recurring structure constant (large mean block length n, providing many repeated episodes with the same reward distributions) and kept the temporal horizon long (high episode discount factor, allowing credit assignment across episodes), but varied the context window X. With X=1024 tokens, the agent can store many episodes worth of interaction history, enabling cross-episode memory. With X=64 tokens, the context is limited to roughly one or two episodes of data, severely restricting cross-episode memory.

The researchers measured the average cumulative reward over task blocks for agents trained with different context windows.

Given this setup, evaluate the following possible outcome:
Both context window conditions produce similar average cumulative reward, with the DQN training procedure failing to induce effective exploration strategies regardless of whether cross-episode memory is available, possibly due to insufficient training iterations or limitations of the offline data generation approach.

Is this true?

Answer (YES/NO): NO